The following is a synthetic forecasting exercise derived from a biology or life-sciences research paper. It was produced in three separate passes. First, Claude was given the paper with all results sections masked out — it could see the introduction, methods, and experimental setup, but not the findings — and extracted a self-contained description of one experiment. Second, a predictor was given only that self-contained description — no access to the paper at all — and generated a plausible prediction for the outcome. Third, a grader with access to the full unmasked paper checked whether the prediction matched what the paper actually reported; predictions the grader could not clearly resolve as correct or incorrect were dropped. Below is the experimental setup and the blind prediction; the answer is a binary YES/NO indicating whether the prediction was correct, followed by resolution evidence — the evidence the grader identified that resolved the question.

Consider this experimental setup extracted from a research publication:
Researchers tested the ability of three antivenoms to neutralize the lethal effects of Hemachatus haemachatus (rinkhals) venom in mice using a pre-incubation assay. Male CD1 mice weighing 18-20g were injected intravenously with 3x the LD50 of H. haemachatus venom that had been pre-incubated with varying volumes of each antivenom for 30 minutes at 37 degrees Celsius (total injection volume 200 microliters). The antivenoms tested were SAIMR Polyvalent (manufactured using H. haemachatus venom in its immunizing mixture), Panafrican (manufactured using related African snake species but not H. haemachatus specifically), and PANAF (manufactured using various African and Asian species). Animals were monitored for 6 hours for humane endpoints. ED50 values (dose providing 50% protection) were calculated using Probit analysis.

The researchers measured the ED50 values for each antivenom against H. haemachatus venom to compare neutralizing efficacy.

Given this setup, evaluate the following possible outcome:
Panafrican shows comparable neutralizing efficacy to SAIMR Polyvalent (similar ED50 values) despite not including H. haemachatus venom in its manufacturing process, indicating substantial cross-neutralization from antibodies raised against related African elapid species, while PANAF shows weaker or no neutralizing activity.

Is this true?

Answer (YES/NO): NO